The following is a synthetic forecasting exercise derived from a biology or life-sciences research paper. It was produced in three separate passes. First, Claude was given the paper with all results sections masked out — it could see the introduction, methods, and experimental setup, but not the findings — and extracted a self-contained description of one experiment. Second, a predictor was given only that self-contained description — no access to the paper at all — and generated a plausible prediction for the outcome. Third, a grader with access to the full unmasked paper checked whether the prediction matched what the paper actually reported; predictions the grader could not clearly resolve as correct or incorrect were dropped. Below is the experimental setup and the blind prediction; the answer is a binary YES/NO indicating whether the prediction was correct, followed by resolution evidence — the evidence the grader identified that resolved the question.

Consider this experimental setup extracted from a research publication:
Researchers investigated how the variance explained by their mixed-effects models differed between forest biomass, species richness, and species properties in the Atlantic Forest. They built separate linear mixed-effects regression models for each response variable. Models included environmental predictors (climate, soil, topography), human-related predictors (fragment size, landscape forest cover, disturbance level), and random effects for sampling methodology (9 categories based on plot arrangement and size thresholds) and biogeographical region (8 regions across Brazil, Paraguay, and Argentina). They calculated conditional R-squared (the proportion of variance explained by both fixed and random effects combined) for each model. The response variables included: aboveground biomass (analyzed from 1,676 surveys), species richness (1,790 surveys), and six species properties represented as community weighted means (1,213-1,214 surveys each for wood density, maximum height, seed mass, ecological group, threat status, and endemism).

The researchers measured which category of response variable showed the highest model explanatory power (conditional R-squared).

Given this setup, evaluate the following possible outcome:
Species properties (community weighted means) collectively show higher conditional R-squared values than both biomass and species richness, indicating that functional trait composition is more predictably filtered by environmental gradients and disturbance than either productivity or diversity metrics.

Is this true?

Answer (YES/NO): NO